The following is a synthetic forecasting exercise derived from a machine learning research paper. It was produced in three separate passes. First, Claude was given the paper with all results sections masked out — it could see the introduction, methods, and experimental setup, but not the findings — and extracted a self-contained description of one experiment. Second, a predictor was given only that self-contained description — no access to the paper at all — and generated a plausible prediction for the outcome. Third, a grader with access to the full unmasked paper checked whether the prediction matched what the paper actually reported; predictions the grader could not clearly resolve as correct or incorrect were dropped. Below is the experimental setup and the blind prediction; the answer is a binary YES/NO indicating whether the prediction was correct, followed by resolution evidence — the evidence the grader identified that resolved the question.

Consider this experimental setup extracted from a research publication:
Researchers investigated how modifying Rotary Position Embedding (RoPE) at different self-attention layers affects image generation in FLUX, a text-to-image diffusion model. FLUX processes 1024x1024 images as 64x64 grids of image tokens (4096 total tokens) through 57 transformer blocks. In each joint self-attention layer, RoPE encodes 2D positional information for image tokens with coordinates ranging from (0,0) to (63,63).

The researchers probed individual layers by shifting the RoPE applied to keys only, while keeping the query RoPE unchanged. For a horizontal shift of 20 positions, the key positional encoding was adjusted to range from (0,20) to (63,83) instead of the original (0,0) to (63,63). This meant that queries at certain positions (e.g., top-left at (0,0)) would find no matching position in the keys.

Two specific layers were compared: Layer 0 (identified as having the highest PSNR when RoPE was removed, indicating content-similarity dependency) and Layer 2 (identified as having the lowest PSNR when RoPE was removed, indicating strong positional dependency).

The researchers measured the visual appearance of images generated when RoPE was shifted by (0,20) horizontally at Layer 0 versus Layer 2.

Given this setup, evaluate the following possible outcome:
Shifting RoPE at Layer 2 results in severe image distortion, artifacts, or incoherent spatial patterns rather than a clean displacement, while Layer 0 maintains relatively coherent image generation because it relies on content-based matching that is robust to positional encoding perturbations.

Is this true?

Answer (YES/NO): YES